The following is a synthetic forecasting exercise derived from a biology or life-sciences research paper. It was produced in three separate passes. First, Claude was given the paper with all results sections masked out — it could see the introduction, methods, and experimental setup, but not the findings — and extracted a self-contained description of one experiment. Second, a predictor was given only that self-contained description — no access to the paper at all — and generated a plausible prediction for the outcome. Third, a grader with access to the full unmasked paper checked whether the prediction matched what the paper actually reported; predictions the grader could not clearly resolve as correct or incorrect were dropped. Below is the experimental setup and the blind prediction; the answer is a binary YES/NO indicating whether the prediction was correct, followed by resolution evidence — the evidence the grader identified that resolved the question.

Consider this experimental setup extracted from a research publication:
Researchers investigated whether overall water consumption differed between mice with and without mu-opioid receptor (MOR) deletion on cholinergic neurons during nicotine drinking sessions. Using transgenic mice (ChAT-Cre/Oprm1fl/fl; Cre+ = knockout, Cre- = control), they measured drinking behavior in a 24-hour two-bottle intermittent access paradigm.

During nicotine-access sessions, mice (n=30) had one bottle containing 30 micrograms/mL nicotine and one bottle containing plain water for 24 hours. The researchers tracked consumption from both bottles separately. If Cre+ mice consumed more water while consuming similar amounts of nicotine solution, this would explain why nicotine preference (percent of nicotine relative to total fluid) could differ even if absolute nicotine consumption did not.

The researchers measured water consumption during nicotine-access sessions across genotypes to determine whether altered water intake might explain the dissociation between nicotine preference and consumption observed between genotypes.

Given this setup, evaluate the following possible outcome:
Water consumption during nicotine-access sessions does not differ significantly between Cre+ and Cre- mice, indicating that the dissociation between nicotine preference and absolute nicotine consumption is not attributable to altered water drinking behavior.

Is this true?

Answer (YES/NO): NO